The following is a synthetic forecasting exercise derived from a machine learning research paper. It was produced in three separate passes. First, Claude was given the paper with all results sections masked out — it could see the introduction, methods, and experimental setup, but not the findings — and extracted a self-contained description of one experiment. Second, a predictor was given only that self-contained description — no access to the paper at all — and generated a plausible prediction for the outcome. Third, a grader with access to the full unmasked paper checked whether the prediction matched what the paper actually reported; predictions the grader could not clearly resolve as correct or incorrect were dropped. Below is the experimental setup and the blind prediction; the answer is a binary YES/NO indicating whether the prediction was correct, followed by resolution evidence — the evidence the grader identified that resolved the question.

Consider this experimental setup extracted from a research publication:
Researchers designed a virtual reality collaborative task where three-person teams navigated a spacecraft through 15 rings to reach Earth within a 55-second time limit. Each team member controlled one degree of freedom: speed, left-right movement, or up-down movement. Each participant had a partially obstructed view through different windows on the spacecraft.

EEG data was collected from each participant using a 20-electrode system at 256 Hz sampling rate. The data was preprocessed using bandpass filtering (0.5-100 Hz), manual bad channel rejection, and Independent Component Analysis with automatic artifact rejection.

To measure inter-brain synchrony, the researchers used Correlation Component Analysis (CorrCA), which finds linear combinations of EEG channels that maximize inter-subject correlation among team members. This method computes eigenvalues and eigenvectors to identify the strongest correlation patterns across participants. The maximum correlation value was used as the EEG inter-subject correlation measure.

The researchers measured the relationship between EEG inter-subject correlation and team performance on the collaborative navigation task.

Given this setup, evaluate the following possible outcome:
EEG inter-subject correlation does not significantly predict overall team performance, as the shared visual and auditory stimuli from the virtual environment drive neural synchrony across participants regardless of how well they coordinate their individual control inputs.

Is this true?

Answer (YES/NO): YES